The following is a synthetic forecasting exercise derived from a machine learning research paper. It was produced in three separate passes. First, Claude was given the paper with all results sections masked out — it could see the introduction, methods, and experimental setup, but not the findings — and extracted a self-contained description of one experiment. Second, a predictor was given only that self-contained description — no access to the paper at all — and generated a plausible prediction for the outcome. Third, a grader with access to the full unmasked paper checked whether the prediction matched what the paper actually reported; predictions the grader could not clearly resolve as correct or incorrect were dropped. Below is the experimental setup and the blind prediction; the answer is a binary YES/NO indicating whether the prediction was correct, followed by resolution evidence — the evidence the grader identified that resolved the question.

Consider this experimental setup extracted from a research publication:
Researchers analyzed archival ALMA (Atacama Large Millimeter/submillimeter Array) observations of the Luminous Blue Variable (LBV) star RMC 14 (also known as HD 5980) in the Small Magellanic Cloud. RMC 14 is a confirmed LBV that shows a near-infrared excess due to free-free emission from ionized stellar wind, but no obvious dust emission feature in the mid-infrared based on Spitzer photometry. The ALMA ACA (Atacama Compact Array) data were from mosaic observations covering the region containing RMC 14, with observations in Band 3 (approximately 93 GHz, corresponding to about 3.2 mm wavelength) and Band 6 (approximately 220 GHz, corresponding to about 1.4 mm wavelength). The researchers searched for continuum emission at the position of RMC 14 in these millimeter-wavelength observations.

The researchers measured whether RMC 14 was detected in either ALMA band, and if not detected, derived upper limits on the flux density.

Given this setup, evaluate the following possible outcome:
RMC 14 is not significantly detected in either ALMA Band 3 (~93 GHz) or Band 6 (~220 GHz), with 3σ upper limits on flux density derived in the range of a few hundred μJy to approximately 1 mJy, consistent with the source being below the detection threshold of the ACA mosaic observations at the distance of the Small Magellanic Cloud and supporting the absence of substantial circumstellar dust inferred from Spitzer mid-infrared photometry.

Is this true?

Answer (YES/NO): NO